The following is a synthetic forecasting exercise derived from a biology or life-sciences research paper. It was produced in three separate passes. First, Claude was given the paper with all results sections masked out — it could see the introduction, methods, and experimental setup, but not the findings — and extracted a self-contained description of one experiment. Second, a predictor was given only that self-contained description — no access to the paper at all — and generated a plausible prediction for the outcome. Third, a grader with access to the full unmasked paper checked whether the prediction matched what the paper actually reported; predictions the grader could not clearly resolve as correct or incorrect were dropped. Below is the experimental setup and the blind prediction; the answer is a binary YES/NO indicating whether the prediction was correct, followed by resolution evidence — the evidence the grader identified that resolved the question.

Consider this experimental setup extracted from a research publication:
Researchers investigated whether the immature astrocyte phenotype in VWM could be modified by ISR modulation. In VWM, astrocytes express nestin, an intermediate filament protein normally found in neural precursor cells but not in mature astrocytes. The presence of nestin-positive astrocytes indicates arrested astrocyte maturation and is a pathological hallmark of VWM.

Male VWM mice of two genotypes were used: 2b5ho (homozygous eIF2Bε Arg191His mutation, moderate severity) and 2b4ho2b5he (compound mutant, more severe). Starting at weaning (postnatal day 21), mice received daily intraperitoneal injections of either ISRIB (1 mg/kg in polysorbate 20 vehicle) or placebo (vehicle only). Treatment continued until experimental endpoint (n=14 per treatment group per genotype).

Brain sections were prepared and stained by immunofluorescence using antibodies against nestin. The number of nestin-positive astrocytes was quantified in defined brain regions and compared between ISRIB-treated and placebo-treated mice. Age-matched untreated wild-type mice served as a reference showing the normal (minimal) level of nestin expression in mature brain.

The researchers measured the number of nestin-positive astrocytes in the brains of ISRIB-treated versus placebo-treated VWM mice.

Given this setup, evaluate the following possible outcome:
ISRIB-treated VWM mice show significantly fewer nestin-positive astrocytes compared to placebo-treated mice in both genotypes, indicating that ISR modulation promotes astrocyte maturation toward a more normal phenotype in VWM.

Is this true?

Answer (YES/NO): NO